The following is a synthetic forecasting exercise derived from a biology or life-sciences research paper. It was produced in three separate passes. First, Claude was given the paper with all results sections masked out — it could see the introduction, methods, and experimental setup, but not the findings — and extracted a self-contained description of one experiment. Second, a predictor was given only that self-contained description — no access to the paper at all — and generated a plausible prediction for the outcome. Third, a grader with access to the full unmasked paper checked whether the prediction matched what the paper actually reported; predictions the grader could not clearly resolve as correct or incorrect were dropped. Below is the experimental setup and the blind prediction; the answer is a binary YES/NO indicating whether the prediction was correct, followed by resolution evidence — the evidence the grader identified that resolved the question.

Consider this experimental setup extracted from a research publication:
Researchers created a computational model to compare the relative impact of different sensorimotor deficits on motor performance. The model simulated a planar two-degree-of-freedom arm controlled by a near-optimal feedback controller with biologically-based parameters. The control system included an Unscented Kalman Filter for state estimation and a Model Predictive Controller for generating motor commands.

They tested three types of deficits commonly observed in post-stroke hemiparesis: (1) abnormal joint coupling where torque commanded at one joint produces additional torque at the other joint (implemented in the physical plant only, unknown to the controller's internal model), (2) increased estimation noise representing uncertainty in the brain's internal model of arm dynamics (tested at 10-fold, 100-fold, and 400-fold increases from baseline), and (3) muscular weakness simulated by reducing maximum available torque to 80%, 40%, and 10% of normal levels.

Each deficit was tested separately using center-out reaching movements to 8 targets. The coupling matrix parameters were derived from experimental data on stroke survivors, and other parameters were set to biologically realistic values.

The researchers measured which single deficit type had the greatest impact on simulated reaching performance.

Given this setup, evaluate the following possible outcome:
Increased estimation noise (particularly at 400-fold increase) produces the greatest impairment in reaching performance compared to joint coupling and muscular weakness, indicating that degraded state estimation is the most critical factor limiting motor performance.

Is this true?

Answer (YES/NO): NO